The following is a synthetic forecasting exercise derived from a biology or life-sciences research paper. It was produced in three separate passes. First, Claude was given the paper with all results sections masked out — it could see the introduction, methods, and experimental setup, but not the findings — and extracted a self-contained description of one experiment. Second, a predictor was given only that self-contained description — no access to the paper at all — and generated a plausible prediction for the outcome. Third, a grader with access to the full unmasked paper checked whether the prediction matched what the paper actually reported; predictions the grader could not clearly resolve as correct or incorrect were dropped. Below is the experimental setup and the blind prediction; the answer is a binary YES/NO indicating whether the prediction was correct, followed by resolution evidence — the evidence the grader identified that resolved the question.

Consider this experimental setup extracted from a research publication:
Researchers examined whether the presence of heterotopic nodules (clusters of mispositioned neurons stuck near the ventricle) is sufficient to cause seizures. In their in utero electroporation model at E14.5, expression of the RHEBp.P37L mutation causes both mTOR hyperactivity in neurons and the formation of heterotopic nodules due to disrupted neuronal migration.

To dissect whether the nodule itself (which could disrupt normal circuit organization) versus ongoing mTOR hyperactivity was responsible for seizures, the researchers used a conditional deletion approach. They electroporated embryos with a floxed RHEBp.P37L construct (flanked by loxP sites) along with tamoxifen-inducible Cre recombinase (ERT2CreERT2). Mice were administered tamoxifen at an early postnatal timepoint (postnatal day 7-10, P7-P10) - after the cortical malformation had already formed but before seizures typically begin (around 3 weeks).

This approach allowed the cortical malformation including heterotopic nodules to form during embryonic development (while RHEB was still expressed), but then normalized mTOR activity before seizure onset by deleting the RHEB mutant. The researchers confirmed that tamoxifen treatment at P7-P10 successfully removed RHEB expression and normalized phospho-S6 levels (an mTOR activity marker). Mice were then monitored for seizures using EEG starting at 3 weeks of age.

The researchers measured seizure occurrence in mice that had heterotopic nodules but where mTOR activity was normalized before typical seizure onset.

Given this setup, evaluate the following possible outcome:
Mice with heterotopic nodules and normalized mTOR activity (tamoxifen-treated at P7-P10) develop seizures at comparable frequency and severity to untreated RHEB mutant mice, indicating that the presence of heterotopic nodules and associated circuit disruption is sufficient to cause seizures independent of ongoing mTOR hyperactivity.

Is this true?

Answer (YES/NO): NO